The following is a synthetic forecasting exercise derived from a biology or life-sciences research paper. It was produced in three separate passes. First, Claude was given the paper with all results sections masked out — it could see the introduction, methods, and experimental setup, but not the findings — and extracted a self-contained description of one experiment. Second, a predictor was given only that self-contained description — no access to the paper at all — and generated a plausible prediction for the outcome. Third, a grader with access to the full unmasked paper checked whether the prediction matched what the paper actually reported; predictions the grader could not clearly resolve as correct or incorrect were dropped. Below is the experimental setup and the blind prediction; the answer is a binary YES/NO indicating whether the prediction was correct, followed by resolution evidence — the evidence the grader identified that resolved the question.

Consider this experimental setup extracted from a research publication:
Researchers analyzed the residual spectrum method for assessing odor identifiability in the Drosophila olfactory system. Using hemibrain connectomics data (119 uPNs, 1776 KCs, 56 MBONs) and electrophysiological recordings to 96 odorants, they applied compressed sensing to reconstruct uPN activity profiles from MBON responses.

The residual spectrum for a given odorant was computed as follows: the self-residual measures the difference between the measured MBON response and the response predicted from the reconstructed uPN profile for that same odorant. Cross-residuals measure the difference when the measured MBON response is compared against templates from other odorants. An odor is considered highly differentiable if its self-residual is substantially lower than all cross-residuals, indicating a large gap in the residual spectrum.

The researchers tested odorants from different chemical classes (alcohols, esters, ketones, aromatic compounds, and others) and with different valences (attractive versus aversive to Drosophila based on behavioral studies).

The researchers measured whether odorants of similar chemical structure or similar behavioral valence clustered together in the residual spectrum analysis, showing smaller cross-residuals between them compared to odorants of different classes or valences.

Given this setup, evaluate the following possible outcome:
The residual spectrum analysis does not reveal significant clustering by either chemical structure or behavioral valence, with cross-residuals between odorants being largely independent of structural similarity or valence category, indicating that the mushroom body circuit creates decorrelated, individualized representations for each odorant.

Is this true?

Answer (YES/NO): NO